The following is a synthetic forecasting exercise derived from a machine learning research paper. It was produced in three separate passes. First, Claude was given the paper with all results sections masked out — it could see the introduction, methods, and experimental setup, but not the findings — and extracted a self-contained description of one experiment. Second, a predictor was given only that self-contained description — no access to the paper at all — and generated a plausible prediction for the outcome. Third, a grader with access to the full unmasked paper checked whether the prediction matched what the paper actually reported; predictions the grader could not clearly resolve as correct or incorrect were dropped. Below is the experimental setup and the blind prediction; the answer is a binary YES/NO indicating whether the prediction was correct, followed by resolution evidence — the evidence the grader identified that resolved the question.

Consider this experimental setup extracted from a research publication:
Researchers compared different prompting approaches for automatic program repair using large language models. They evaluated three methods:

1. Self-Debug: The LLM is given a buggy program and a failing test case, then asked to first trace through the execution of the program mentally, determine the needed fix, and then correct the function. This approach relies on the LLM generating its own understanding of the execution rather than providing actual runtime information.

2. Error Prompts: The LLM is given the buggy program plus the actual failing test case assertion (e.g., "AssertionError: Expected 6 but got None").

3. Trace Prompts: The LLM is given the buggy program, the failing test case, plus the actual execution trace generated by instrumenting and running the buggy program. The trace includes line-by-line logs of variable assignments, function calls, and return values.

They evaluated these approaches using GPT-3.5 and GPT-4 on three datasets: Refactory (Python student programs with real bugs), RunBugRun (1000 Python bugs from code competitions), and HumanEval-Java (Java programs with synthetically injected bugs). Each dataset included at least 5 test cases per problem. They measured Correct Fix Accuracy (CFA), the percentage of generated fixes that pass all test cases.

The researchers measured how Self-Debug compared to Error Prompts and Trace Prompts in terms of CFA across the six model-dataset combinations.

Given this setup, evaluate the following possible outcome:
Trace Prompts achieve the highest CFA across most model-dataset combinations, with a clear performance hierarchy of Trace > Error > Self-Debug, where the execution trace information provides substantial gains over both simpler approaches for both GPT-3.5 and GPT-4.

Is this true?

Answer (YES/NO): NO